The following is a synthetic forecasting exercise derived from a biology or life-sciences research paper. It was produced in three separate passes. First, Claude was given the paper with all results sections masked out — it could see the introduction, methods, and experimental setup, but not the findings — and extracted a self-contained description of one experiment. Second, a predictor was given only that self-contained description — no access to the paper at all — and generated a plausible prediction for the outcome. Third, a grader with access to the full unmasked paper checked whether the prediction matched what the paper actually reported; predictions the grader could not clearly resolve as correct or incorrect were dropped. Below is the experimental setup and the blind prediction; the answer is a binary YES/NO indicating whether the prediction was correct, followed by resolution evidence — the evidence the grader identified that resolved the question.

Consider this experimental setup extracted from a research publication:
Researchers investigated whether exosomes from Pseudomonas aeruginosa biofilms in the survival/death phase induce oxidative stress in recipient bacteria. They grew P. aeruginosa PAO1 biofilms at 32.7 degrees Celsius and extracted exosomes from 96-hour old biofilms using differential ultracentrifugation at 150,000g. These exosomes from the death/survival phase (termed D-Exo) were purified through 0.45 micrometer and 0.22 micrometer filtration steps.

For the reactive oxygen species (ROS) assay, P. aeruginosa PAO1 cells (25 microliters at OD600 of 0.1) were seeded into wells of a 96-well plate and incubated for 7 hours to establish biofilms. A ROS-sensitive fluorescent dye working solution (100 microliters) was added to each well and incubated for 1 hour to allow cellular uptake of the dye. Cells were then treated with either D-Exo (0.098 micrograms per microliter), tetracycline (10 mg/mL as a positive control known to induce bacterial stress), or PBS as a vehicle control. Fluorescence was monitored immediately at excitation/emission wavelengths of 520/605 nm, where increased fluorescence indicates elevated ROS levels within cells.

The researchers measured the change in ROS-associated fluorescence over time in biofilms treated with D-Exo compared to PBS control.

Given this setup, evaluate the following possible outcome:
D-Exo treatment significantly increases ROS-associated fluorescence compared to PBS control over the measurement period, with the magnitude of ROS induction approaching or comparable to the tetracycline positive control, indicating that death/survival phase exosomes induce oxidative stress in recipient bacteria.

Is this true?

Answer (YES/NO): NO